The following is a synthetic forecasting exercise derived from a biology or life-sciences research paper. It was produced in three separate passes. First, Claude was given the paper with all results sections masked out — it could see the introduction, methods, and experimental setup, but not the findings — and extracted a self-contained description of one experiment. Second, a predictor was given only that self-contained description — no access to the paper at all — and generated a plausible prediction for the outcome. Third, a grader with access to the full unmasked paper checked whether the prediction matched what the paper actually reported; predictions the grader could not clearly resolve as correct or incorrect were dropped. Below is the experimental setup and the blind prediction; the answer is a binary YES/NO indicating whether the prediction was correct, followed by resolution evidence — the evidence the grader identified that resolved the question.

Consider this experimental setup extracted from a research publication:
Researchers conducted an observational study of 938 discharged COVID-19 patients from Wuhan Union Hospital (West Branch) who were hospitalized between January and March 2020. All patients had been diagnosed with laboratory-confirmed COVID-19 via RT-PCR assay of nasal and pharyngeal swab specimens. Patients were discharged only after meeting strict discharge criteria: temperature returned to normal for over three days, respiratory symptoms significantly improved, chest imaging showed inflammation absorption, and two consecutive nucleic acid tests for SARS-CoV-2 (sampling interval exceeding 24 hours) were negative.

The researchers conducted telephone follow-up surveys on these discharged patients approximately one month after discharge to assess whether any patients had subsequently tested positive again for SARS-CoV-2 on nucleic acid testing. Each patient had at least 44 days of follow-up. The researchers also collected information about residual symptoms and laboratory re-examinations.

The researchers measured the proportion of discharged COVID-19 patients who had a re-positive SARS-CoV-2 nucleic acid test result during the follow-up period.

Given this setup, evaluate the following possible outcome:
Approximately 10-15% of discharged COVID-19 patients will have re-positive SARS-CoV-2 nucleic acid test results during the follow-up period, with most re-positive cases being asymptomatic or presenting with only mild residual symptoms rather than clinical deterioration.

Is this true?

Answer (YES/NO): NO